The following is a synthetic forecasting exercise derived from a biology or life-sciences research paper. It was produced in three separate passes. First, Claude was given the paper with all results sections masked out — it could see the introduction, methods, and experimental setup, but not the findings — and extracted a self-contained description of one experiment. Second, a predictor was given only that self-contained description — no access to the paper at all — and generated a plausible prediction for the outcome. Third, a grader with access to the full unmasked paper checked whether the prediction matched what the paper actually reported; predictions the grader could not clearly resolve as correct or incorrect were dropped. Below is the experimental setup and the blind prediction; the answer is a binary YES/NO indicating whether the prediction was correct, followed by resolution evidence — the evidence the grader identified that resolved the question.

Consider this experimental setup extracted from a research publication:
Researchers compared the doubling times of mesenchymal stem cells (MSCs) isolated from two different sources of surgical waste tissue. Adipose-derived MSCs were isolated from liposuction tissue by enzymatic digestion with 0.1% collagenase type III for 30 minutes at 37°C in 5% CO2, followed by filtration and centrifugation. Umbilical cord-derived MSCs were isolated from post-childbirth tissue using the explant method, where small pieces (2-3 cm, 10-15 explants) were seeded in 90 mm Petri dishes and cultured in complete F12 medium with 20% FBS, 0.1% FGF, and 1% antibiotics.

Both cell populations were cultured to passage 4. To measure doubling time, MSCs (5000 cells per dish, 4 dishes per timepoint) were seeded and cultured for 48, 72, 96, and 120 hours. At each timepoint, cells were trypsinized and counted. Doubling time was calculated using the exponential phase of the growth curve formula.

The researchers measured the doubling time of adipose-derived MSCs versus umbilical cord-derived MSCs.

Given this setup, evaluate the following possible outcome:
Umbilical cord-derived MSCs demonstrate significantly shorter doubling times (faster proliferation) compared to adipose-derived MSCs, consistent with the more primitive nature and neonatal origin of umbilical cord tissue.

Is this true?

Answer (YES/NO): YES